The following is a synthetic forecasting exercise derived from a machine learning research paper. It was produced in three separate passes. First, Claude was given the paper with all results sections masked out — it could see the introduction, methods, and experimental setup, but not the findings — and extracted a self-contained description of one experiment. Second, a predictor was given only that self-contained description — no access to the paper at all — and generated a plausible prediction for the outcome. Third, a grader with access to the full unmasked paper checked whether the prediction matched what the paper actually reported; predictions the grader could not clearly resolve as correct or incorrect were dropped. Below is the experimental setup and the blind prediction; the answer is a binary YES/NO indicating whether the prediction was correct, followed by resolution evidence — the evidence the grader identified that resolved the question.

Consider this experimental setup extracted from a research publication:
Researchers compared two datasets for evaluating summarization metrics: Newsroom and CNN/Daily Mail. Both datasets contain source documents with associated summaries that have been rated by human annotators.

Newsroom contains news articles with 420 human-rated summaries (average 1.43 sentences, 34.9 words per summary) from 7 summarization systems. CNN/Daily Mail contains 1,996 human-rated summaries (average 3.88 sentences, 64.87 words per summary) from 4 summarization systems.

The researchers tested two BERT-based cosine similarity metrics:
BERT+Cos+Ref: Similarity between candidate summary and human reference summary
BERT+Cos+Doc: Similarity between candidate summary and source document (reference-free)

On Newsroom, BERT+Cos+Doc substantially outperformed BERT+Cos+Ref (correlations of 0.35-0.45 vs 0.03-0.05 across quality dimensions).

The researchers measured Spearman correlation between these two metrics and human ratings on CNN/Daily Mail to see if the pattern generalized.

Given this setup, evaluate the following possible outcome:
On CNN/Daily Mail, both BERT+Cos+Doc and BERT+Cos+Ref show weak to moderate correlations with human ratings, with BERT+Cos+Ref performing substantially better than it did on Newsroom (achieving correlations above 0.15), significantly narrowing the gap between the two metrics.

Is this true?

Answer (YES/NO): NO